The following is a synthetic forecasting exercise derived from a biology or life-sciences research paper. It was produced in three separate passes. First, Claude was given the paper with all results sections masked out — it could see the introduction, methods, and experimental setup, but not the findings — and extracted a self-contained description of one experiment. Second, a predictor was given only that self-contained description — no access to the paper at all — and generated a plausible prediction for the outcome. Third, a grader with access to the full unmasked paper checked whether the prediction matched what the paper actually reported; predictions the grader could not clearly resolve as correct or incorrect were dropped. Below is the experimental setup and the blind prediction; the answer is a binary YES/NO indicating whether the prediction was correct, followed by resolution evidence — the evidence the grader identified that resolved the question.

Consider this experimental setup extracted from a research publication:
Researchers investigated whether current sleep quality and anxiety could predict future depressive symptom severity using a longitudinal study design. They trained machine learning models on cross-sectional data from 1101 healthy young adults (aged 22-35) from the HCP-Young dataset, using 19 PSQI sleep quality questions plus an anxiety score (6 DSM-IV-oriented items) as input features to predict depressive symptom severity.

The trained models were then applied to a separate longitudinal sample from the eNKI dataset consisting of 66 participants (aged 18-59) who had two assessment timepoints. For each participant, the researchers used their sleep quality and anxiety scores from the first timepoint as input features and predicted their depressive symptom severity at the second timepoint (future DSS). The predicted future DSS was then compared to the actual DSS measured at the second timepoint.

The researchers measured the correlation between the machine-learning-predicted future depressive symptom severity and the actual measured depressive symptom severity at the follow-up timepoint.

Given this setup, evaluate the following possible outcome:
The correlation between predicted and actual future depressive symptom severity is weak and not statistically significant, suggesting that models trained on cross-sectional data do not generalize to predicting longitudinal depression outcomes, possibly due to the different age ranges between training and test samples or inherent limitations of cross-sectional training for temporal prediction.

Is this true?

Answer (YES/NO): NO